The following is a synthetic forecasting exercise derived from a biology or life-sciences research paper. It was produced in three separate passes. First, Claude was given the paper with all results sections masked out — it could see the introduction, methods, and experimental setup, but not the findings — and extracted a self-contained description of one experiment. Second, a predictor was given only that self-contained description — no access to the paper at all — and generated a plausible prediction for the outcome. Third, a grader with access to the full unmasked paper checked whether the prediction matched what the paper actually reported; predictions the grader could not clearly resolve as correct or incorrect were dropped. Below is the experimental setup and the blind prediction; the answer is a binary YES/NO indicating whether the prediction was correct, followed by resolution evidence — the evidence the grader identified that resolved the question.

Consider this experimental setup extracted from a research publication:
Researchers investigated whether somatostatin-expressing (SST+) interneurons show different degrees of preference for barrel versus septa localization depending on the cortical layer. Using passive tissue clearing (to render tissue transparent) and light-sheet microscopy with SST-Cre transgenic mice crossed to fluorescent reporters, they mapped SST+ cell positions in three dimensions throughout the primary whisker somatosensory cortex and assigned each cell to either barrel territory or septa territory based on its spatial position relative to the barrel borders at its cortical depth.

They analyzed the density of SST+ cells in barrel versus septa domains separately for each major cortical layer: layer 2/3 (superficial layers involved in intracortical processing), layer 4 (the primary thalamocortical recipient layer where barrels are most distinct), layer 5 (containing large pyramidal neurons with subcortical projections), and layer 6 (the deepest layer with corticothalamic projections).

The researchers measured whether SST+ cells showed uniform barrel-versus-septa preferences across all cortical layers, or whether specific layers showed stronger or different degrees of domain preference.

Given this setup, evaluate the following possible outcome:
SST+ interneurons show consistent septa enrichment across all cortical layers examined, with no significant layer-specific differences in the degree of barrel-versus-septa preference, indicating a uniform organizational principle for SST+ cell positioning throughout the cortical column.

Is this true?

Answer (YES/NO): NO